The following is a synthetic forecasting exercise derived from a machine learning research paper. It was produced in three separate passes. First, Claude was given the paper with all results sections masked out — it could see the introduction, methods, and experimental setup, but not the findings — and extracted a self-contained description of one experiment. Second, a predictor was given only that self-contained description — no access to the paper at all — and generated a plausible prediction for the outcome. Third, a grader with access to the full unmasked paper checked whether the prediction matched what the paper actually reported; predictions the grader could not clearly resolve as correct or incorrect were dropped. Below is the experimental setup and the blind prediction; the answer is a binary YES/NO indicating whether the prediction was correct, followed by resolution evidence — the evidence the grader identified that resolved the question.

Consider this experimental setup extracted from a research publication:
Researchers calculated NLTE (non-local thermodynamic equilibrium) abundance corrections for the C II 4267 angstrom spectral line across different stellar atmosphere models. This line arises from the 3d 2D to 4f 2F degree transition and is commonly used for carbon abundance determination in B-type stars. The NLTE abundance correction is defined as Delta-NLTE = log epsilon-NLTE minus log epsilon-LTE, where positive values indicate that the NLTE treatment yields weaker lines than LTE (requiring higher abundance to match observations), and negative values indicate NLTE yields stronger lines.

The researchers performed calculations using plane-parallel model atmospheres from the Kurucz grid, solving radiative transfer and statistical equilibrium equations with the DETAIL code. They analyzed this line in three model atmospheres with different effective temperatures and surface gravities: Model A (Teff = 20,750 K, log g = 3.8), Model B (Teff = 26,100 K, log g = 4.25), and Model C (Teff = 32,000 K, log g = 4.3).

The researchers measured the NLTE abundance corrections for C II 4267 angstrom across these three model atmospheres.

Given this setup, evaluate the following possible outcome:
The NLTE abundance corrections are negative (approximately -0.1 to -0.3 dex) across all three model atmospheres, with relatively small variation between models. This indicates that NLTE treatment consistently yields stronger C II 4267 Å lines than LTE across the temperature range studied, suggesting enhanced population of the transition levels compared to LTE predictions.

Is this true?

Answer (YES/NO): NO